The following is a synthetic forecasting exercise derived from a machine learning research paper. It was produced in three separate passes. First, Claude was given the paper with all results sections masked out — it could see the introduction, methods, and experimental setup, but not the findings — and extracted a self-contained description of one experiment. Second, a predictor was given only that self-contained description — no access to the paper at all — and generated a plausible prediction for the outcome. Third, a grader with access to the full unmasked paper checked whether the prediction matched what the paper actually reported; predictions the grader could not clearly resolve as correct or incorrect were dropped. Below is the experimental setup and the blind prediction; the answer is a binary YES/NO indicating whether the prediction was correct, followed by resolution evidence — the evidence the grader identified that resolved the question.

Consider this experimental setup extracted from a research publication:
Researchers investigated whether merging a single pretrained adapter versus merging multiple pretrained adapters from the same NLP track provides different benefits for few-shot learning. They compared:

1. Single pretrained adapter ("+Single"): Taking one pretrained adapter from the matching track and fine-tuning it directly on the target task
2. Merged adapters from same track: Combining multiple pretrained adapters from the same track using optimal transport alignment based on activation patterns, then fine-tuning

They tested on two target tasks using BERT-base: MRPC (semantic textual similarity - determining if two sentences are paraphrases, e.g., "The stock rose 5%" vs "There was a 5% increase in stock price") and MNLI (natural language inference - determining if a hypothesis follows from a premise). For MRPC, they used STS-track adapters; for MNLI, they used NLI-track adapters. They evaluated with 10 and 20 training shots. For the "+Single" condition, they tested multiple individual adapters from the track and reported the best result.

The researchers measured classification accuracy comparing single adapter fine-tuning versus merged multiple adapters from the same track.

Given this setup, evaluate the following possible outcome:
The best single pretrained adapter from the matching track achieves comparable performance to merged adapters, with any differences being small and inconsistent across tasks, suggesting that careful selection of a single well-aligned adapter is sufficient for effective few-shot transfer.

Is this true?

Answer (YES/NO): NO